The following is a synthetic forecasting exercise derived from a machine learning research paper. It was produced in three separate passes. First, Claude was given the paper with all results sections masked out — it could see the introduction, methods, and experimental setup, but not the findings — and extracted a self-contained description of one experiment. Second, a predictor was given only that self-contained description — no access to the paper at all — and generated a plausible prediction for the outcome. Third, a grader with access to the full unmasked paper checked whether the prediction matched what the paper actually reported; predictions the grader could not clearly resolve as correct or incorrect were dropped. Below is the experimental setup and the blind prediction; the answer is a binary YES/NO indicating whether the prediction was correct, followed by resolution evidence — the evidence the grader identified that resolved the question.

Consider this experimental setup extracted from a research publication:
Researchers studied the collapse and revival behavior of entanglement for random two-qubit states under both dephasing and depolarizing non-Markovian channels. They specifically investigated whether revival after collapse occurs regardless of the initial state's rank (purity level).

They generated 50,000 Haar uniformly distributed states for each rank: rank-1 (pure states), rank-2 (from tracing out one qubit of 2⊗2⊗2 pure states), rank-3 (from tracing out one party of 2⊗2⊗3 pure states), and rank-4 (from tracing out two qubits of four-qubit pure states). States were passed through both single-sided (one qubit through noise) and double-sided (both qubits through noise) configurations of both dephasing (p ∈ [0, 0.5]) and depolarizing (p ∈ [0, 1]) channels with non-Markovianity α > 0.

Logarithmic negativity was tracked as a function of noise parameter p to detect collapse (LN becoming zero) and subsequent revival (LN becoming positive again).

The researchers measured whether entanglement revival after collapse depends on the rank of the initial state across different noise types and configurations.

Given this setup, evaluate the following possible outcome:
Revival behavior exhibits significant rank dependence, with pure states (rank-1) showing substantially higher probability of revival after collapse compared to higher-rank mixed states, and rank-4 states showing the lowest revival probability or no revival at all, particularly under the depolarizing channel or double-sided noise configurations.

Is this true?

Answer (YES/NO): YES